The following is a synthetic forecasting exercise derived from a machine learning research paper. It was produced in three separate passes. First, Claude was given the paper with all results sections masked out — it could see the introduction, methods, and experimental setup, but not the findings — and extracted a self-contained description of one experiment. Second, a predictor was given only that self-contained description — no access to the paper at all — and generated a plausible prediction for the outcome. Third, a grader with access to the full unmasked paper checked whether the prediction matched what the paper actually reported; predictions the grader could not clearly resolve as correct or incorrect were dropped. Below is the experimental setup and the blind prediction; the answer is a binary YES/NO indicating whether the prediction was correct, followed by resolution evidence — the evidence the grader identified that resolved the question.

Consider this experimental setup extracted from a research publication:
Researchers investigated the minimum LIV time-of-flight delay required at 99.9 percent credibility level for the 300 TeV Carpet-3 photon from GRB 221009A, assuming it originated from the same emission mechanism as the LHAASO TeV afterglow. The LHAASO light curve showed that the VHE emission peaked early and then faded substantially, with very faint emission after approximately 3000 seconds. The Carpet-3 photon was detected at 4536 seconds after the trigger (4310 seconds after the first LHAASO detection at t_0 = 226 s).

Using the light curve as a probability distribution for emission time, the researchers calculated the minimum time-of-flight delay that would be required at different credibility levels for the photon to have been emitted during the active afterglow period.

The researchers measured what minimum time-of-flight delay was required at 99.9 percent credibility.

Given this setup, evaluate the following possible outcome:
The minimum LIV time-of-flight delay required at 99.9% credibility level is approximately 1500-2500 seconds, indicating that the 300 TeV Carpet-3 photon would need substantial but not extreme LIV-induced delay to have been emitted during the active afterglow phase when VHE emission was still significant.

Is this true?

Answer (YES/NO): NO